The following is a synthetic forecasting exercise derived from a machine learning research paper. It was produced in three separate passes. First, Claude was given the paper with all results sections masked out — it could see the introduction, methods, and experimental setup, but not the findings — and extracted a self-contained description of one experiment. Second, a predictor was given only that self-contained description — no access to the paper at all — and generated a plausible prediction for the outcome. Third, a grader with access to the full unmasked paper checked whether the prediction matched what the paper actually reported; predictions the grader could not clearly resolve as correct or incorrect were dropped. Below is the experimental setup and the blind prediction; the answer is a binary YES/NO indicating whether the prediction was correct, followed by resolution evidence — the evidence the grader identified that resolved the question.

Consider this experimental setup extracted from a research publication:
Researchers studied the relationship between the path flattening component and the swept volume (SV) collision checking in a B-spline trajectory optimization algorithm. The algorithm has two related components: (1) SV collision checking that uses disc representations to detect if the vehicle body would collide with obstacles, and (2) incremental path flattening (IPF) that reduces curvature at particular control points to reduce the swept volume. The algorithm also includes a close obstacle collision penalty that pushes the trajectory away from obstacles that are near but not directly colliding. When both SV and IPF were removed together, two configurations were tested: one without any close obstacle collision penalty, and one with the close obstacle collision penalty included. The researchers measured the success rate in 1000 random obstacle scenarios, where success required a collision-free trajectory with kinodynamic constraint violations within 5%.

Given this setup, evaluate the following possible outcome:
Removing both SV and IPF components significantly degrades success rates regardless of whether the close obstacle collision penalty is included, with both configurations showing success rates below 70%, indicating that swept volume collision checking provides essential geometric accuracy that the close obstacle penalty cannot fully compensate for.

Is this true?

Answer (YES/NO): NO